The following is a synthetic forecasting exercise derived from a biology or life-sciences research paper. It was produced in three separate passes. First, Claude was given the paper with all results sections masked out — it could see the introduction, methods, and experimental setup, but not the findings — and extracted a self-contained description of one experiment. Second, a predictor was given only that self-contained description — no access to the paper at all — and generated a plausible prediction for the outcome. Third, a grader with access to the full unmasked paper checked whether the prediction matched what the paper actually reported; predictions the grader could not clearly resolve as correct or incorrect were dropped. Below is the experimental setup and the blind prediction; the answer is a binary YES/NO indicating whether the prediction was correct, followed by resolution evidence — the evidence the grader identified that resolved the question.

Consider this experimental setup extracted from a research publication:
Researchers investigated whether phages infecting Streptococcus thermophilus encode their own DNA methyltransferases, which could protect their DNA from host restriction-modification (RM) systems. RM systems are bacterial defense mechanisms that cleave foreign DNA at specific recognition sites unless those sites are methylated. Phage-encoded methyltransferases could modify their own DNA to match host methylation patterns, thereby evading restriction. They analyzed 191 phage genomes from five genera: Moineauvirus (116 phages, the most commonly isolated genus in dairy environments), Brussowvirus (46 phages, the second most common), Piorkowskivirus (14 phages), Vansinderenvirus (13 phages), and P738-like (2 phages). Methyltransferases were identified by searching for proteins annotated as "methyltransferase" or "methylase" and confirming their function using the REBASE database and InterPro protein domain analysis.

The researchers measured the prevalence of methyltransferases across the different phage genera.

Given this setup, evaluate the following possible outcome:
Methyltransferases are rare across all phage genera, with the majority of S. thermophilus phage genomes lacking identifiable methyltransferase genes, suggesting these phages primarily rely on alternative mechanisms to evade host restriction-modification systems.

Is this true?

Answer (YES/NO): NO